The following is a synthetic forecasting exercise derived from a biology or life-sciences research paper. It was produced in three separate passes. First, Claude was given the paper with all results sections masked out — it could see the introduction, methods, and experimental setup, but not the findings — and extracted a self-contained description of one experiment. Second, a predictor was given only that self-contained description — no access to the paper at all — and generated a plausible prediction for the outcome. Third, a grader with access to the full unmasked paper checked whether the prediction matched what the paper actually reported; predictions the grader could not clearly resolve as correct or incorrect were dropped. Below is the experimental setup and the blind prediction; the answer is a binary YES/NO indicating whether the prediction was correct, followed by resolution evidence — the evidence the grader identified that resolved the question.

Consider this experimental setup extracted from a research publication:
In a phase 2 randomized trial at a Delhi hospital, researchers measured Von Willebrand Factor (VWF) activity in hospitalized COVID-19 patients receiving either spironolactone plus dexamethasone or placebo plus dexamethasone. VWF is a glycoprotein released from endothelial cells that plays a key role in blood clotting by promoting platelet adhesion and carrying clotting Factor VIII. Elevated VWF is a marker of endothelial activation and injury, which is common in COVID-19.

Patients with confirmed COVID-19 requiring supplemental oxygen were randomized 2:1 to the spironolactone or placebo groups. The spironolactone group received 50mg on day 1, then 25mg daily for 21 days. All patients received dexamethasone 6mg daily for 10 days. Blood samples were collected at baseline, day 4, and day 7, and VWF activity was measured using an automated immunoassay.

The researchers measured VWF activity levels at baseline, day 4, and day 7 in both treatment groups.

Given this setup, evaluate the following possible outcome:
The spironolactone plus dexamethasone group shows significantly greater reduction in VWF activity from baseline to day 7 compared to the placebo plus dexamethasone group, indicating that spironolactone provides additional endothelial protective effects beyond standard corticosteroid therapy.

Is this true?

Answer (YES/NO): NO